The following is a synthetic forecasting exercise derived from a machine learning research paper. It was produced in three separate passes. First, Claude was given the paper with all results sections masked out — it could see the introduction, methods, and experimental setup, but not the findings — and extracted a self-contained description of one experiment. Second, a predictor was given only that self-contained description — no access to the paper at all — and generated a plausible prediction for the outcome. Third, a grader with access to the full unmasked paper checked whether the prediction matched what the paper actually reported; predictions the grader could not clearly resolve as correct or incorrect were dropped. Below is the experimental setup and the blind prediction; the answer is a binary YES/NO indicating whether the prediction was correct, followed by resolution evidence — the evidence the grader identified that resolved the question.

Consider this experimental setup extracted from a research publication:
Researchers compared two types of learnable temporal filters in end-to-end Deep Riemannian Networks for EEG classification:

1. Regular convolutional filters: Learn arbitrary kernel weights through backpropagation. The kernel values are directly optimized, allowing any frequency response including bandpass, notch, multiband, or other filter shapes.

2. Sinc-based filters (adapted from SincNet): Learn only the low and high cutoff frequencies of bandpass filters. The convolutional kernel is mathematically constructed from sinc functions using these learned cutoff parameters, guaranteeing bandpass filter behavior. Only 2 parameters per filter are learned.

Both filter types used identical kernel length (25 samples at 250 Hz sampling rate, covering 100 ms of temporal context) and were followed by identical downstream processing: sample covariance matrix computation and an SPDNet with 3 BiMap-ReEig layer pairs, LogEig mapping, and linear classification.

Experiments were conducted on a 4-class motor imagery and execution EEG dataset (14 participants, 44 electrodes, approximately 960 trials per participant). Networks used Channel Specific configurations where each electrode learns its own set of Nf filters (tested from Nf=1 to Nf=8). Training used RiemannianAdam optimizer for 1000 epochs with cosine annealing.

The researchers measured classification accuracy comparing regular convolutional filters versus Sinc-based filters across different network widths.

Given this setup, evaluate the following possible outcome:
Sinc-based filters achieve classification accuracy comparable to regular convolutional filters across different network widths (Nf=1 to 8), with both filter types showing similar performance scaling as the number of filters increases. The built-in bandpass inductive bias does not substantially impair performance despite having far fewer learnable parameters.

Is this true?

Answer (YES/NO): NO